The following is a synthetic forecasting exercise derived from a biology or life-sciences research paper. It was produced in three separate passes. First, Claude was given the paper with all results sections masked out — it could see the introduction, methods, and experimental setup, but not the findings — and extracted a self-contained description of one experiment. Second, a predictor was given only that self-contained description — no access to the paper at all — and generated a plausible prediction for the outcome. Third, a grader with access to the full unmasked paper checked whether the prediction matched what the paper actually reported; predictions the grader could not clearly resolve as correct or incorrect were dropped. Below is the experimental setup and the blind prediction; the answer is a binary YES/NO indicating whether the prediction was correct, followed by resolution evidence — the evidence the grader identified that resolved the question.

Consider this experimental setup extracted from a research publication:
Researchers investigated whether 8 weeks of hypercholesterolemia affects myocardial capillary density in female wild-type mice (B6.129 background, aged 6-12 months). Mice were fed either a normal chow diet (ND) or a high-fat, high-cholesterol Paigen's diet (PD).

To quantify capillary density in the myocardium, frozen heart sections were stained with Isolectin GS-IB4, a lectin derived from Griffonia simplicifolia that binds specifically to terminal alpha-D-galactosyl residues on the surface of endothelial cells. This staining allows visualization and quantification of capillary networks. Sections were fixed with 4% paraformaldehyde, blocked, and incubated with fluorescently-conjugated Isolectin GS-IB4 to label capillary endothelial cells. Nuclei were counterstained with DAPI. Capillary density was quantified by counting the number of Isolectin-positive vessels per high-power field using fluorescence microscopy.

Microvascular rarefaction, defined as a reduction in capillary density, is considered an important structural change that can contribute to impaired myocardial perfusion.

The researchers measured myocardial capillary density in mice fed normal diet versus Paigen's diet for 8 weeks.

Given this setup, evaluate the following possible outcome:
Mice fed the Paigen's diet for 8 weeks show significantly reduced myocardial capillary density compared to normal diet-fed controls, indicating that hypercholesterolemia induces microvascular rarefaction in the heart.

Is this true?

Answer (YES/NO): NO